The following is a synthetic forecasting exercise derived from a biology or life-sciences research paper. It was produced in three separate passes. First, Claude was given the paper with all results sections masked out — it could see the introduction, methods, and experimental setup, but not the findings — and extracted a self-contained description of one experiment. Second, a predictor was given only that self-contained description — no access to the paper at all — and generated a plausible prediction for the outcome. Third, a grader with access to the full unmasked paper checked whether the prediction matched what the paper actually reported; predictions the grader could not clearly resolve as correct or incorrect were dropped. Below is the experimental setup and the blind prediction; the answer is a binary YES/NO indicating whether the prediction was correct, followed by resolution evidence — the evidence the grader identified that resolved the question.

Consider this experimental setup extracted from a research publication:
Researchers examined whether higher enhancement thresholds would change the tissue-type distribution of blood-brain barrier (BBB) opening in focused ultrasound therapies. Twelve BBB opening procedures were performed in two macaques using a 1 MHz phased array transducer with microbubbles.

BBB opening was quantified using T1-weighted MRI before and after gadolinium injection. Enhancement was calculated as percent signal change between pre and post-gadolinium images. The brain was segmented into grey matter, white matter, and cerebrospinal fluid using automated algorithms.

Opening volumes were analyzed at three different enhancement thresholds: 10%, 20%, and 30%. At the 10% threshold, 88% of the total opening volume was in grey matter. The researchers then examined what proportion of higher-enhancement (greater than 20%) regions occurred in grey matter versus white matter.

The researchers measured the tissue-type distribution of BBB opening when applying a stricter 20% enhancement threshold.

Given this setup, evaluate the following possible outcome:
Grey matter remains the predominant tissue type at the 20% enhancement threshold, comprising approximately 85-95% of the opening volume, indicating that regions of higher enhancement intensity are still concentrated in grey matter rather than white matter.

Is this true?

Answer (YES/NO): NO